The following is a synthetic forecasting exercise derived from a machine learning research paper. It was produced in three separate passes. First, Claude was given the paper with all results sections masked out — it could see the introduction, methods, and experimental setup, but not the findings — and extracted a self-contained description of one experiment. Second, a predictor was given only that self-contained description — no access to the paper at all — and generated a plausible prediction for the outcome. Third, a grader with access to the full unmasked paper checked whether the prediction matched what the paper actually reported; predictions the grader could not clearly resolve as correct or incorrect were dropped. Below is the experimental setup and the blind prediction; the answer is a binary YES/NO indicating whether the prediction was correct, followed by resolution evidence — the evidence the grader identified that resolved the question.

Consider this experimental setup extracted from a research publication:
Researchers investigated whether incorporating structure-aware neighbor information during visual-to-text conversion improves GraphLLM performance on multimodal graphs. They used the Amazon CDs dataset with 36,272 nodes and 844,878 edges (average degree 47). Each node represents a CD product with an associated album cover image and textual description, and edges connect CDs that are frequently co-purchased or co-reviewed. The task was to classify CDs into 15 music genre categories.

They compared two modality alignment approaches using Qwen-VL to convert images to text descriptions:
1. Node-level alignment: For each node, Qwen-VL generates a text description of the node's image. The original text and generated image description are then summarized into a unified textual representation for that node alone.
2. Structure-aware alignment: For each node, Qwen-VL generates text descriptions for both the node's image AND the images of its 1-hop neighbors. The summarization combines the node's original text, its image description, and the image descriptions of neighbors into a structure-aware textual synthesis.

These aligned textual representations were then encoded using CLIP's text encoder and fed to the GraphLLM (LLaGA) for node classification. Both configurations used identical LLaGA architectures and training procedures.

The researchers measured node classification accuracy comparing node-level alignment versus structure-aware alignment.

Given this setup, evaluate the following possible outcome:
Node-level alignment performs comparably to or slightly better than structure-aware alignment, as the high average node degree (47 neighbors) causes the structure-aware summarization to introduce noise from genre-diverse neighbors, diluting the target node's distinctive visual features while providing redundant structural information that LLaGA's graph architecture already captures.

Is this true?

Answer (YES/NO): YES